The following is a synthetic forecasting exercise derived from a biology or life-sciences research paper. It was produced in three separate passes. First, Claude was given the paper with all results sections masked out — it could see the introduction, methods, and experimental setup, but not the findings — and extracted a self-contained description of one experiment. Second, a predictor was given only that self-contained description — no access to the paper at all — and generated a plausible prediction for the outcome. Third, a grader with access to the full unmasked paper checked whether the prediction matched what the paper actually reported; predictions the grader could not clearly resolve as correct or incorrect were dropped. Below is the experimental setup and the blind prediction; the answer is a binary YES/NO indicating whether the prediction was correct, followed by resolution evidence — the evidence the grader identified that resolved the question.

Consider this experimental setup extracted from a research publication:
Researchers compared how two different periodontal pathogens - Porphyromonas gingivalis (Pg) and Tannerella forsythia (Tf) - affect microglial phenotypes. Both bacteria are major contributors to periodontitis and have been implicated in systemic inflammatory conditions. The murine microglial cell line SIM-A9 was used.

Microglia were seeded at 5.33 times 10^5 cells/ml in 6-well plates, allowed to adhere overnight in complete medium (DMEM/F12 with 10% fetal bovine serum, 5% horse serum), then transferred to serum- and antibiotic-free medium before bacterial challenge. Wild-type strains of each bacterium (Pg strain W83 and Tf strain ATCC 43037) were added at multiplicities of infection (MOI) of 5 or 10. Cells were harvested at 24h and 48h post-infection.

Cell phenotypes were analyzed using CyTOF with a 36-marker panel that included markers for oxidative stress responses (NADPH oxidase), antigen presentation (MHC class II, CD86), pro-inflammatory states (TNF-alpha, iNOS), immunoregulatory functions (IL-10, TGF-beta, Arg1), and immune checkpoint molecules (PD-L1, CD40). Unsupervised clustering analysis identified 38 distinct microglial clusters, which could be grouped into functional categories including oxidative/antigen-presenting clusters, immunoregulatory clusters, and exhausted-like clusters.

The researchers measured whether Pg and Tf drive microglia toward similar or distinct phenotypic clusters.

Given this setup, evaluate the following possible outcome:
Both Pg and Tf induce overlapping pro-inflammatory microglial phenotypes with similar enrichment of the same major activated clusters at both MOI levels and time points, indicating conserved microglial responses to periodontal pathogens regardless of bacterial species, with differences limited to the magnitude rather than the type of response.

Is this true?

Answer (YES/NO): NO